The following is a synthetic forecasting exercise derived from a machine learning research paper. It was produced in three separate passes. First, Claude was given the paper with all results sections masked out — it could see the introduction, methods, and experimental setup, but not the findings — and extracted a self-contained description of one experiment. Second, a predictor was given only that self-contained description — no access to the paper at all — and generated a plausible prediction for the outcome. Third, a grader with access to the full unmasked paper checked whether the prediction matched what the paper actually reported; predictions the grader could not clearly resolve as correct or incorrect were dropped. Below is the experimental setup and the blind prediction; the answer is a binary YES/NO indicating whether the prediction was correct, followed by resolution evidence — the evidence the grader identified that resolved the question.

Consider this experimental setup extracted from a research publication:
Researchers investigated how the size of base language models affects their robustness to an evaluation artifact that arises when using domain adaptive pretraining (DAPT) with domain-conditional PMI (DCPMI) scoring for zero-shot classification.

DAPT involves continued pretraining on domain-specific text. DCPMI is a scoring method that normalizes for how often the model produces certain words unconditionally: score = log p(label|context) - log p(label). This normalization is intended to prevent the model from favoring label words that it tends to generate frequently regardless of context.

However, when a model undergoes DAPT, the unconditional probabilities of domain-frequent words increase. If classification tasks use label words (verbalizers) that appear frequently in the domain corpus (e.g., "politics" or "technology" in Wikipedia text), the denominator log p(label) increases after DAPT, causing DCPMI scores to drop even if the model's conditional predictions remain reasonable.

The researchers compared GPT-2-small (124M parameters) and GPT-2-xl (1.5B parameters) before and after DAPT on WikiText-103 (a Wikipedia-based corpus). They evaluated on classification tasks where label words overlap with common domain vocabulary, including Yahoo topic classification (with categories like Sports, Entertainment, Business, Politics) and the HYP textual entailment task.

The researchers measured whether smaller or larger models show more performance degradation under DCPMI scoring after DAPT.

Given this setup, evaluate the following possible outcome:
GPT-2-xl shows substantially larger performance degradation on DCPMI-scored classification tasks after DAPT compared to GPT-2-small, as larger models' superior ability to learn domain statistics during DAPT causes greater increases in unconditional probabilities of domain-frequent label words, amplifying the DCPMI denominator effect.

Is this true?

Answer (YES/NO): NO